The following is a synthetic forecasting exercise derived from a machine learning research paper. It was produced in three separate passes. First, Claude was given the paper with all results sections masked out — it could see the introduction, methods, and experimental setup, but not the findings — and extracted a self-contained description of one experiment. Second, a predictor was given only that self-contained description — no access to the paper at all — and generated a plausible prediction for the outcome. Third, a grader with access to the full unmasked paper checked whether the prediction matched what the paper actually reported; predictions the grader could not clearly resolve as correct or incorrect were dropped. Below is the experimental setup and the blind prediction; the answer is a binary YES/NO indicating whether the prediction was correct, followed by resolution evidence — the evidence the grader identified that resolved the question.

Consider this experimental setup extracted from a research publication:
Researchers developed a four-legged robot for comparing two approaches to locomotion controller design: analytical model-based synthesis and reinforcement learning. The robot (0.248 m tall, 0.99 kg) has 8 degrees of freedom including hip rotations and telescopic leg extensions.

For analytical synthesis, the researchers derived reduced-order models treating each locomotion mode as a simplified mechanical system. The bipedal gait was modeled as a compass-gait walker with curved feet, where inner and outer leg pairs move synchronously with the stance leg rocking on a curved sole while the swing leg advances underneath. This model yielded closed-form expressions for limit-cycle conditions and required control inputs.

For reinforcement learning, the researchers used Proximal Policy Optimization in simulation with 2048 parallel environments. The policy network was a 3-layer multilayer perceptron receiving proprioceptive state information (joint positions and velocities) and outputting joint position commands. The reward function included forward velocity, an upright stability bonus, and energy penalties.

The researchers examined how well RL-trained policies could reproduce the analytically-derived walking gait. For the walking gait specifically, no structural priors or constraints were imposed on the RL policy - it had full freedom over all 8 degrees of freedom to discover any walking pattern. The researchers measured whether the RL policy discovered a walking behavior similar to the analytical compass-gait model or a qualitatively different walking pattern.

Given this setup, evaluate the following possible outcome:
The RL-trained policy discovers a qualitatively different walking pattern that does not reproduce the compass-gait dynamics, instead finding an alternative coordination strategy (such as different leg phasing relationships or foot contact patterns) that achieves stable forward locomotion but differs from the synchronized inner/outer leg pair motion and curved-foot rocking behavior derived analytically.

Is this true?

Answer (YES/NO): YES